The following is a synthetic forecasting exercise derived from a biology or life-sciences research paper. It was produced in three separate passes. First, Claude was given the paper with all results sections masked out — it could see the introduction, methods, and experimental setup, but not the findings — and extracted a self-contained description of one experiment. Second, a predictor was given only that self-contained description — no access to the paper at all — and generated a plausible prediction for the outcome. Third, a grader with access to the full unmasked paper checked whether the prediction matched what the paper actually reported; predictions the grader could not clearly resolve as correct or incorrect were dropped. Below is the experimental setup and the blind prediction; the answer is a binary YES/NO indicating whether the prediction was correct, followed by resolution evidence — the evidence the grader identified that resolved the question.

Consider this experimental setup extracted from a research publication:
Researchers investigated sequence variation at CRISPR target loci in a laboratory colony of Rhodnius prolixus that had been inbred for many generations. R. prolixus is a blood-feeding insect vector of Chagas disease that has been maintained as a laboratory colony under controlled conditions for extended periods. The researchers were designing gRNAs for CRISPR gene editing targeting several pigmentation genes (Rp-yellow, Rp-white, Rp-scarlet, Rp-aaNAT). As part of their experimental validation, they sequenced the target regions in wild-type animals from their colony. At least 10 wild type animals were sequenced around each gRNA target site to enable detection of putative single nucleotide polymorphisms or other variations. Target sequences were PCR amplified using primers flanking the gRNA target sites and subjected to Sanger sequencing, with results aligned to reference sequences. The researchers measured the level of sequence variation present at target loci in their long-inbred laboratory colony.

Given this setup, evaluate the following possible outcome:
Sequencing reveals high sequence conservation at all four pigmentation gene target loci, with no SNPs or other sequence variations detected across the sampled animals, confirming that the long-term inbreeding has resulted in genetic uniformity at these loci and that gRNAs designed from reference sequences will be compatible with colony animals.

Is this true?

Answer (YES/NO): NO